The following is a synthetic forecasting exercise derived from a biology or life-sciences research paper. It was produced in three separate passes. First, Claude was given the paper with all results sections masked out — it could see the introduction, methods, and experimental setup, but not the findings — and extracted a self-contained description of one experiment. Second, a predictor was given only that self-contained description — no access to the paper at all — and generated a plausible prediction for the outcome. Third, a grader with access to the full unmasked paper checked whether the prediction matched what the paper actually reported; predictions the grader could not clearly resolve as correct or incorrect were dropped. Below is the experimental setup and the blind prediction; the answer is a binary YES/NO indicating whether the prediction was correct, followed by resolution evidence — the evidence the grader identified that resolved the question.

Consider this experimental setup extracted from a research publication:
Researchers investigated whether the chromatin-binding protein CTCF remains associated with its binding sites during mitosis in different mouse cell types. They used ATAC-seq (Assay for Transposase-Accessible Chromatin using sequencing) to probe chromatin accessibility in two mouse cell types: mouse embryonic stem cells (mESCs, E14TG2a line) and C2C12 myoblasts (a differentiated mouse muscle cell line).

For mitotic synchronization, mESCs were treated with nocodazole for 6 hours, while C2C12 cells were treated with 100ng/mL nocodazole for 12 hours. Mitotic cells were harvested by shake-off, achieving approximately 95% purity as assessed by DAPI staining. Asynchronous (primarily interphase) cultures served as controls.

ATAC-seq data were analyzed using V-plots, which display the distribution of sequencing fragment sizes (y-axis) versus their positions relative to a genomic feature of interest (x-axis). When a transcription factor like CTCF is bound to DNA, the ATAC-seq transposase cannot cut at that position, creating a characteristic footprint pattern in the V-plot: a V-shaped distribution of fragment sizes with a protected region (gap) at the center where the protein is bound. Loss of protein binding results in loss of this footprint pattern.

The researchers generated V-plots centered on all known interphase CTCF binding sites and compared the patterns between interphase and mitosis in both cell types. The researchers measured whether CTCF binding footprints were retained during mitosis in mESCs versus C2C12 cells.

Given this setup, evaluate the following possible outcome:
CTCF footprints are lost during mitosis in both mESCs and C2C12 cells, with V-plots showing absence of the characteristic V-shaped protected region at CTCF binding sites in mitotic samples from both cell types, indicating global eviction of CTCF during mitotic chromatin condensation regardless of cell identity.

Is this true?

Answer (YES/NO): NO